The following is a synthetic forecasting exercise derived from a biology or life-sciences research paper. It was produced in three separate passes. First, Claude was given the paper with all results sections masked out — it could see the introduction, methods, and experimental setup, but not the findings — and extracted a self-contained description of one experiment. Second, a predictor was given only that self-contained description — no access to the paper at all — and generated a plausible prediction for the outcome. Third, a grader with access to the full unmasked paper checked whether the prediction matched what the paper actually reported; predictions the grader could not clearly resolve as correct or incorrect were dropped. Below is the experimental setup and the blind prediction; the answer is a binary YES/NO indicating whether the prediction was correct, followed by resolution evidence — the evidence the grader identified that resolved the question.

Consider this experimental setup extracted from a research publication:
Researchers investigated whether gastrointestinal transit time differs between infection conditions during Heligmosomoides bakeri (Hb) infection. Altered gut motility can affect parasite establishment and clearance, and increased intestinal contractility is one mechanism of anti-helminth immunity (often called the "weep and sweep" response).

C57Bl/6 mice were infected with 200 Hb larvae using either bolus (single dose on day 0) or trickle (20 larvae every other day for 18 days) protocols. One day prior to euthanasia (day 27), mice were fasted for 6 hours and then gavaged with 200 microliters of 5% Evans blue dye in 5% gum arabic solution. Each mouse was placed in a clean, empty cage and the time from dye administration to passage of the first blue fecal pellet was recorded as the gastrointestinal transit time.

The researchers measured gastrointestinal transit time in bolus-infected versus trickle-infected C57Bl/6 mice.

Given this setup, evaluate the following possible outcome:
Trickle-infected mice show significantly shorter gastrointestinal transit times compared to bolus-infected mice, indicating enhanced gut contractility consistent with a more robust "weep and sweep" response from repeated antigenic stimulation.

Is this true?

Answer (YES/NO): NO